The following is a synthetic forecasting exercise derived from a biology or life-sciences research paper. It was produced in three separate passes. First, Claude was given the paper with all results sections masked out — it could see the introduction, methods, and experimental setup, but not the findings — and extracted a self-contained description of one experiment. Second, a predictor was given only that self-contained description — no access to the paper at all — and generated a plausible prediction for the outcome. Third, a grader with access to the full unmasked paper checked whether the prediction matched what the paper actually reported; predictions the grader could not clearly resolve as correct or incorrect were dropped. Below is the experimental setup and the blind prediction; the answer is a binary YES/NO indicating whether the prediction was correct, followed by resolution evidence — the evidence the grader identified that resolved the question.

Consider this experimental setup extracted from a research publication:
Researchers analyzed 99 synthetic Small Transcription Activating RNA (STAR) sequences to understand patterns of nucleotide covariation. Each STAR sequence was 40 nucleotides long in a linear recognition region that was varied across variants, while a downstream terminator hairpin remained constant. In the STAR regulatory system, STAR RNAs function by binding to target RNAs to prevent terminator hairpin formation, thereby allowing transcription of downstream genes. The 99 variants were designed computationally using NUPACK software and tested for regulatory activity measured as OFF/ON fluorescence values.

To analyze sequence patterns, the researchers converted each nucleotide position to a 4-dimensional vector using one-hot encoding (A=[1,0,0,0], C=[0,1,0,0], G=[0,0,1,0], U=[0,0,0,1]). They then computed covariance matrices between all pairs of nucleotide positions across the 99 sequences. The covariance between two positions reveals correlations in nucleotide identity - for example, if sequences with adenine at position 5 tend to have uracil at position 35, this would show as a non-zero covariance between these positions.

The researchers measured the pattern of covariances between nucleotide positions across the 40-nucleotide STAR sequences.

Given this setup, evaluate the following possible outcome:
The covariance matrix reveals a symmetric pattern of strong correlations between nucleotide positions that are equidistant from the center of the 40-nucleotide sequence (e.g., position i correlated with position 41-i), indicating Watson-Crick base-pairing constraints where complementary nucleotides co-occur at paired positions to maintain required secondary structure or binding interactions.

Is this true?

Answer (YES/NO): NO